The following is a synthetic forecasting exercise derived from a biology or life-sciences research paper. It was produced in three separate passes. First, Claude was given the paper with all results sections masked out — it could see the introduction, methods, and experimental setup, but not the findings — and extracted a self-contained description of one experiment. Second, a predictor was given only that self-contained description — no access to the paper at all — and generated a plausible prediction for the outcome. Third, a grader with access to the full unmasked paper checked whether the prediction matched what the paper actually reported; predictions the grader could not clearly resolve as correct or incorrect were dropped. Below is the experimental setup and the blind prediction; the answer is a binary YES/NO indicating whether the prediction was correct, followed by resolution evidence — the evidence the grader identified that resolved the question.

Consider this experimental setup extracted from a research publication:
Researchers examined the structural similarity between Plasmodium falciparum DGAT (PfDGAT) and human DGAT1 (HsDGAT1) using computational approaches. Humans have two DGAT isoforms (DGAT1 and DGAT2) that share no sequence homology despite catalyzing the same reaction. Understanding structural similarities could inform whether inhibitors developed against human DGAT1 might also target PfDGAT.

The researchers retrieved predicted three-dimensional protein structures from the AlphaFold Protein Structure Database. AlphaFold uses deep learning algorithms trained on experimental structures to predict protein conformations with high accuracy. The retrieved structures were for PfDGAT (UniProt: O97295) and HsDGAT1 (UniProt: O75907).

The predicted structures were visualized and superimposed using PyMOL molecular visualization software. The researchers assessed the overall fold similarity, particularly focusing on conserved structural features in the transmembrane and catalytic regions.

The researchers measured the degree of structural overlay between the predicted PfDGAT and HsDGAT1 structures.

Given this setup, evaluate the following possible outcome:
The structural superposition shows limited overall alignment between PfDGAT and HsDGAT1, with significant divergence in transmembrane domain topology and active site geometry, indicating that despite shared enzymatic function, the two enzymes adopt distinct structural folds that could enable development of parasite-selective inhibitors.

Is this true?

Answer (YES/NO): NO